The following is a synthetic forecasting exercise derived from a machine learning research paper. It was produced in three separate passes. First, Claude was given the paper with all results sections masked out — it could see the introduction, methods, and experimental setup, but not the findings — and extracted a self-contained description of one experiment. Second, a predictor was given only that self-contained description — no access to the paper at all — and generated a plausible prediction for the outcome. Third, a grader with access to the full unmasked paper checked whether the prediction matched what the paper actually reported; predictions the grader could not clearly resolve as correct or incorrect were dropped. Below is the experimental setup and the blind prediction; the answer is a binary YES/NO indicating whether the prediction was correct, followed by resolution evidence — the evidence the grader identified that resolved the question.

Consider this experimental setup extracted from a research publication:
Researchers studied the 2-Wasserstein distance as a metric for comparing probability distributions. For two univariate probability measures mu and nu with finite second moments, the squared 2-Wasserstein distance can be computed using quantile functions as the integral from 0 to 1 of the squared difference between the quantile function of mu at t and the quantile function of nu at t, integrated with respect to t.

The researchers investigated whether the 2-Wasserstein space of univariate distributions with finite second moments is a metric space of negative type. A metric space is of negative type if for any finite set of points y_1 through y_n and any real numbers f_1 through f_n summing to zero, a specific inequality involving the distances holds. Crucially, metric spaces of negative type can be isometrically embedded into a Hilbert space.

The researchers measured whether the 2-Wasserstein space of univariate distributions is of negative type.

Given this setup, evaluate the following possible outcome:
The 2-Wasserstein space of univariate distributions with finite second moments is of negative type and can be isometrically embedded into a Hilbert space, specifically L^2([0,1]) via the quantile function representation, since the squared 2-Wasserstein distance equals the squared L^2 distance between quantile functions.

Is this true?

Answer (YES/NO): YES